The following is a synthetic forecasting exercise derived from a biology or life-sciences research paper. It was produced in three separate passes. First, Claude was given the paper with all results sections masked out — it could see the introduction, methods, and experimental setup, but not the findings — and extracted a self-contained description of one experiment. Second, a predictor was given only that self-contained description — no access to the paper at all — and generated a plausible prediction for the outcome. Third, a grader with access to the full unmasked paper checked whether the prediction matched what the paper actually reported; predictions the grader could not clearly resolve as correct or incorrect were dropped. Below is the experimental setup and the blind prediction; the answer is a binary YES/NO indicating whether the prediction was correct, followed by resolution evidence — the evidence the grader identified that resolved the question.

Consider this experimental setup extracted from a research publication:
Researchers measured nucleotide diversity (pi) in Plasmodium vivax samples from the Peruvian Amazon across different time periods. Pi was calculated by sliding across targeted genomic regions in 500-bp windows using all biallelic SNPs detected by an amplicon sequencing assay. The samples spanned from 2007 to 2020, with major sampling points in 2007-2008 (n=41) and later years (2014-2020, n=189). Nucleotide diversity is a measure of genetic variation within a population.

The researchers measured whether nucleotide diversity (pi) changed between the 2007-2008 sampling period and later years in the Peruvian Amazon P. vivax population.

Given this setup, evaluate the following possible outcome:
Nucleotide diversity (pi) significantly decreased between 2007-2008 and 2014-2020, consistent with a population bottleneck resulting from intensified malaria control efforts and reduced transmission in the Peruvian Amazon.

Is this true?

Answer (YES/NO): YES